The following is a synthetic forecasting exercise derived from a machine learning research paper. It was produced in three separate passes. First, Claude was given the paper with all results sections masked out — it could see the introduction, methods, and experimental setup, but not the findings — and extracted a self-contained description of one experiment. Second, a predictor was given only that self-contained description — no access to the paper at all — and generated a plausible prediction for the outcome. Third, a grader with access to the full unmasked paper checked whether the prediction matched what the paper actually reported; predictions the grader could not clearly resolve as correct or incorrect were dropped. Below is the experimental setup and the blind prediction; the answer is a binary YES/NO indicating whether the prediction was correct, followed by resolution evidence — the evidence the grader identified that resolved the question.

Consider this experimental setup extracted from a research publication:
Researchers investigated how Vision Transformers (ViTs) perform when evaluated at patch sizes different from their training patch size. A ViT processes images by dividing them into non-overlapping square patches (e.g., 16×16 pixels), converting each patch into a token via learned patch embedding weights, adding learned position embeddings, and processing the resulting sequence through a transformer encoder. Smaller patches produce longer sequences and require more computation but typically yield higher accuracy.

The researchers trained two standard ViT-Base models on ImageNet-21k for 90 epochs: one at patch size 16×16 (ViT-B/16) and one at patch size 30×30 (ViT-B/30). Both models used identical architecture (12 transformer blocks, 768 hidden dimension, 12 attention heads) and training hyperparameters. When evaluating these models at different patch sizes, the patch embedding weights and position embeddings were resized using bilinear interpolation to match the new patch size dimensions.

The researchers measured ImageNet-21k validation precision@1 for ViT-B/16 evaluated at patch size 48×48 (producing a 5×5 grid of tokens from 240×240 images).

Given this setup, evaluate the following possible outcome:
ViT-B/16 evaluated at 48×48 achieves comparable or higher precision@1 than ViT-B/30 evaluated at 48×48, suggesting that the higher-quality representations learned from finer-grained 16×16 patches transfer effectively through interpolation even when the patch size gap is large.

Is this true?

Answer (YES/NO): NO